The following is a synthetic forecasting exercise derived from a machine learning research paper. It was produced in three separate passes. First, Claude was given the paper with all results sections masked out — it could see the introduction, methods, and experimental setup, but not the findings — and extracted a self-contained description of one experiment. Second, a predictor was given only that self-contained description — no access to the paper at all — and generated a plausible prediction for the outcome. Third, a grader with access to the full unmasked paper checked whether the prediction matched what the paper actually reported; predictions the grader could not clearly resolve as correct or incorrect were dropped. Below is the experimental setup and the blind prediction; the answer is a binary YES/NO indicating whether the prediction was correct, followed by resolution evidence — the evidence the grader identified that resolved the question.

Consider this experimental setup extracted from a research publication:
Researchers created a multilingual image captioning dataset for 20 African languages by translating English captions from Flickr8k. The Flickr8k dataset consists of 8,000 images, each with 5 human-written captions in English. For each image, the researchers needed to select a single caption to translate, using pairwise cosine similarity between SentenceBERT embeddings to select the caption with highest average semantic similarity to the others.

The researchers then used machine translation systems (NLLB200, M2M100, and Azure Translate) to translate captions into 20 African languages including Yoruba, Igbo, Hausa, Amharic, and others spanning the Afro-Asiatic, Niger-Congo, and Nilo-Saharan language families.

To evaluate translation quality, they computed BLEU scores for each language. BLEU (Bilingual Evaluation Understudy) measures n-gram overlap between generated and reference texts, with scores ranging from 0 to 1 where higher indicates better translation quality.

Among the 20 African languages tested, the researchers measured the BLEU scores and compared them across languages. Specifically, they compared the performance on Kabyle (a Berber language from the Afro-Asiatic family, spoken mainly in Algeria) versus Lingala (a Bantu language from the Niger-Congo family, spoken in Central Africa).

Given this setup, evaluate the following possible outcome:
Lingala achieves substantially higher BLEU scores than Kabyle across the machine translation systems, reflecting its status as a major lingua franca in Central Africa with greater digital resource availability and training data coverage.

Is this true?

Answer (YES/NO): NO